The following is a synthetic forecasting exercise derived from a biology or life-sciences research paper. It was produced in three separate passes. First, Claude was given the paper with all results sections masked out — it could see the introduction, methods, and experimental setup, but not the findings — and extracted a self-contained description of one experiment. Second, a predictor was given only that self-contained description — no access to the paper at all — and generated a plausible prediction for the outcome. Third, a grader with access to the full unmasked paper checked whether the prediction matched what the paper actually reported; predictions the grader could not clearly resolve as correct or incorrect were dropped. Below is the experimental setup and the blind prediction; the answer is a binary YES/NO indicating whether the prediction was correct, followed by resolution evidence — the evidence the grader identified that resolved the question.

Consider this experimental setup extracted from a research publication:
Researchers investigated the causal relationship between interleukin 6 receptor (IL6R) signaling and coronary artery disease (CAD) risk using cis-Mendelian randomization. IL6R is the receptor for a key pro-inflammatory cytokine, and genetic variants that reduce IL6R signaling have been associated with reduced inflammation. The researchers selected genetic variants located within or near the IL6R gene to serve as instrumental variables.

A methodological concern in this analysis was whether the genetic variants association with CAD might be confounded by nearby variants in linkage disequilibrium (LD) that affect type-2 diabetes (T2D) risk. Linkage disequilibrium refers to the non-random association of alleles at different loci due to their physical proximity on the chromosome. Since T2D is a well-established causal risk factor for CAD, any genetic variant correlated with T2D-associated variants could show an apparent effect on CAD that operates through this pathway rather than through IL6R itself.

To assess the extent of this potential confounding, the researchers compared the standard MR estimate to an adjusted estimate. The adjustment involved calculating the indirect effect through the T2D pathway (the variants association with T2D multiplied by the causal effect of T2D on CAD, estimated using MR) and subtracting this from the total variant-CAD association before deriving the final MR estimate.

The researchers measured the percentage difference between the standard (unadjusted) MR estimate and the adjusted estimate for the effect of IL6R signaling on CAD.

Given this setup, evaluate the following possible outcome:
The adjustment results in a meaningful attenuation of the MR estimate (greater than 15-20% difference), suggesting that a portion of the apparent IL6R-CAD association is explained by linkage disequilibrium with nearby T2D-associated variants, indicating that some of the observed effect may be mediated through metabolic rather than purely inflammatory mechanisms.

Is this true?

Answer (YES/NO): NO